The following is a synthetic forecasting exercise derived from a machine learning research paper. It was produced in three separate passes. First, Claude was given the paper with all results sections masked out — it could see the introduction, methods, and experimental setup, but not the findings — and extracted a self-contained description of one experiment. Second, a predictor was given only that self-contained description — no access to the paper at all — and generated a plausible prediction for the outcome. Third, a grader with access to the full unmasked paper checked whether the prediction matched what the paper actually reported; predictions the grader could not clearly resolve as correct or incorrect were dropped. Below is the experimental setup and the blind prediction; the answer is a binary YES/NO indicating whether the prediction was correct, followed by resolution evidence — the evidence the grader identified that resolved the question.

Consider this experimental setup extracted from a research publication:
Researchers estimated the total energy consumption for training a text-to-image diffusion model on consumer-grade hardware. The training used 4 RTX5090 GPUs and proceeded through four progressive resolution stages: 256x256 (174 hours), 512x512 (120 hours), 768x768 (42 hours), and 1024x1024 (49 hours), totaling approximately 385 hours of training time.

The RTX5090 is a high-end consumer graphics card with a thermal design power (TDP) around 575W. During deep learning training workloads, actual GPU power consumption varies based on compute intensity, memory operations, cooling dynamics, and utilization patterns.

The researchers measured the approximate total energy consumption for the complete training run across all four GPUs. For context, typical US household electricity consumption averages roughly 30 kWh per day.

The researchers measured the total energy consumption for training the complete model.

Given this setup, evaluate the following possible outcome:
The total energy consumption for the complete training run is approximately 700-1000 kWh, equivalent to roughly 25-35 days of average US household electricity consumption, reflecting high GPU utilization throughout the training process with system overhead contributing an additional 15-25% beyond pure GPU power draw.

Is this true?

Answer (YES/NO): NO